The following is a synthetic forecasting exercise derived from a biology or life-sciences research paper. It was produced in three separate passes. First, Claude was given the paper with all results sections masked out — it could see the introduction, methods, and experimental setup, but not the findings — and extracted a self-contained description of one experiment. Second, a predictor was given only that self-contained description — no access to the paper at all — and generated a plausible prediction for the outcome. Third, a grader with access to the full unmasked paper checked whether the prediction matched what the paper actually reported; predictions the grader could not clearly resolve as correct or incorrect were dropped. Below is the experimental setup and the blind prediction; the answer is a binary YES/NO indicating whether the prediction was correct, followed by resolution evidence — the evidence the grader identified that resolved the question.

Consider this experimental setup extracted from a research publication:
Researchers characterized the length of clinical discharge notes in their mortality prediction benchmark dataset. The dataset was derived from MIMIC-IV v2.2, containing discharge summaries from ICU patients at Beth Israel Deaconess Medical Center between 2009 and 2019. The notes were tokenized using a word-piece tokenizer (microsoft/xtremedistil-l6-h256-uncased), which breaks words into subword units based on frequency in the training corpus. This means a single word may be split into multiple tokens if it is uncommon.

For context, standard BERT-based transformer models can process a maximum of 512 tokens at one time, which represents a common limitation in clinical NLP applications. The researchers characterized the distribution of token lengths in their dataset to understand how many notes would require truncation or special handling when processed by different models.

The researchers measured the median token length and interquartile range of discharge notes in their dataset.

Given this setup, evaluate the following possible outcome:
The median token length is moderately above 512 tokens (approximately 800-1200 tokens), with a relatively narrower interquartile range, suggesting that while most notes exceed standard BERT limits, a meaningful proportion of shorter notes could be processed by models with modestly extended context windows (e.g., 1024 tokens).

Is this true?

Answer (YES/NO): NO